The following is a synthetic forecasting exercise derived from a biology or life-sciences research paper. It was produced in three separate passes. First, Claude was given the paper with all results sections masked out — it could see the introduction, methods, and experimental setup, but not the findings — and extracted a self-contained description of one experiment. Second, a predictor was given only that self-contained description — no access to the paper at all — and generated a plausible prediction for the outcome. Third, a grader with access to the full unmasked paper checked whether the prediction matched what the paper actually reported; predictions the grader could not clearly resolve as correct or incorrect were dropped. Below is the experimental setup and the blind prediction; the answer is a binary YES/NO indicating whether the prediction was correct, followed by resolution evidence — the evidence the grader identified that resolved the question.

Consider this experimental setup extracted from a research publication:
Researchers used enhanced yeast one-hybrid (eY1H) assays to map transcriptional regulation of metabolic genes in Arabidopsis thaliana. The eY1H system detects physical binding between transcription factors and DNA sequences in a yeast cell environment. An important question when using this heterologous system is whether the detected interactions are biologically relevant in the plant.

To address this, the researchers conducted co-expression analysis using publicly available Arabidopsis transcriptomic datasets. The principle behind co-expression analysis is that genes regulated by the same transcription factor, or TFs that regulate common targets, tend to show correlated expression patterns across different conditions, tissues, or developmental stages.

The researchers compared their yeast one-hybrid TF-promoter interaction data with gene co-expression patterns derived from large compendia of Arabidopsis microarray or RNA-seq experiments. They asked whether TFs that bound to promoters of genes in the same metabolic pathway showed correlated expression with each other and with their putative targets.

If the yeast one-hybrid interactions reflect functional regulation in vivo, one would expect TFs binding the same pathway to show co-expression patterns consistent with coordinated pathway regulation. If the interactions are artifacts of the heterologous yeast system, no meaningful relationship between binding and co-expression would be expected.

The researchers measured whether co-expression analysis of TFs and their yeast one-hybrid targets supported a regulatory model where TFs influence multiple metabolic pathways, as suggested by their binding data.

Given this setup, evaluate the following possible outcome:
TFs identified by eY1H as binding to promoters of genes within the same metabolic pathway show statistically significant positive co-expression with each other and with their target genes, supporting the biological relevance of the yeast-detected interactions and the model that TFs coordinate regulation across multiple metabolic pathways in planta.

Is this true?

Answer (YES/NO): YES